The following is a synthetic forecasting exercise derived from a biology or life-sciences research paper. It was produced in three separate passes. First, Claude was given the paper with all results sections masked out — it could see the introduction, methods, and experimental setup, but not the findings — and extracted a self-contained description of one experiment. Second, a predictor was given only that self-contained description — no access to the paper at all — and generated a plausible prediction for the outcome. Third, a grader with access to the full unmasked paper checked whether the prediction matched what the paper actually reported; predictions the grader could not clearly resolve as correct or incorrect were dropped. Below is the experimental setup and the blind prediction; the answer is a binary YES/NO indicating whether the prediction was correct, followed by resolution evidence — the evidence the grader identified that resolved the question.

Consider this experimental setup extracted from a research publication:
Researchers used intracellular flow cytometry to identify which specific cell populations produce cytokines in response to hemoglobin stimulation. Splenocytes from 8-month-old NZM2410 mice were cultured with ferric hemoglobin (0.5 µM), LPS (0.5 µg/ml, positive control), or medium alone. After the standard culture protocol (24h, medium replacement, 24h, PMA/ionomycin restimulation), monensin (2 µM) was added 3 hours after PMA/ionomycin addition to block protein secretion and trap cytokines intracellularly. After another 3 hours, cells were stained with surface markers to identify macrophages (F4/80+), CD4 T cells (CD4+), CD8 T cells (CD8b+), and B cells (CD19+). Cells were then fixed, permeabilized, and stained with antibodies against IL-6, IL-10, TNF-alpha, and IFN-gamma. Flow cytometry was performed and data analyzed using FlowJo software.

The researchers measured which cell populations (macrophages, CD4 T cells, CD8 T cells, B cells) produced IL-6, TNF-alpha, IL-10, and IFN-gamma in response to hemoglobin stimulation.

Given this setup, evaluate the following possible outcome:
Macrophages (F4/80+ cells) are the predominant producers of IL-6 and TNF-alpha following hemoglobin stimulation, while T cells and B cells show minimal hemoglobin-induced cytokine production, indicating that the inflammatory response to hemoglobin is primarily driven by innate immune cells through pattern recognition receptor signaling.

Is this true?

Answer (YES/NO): NO